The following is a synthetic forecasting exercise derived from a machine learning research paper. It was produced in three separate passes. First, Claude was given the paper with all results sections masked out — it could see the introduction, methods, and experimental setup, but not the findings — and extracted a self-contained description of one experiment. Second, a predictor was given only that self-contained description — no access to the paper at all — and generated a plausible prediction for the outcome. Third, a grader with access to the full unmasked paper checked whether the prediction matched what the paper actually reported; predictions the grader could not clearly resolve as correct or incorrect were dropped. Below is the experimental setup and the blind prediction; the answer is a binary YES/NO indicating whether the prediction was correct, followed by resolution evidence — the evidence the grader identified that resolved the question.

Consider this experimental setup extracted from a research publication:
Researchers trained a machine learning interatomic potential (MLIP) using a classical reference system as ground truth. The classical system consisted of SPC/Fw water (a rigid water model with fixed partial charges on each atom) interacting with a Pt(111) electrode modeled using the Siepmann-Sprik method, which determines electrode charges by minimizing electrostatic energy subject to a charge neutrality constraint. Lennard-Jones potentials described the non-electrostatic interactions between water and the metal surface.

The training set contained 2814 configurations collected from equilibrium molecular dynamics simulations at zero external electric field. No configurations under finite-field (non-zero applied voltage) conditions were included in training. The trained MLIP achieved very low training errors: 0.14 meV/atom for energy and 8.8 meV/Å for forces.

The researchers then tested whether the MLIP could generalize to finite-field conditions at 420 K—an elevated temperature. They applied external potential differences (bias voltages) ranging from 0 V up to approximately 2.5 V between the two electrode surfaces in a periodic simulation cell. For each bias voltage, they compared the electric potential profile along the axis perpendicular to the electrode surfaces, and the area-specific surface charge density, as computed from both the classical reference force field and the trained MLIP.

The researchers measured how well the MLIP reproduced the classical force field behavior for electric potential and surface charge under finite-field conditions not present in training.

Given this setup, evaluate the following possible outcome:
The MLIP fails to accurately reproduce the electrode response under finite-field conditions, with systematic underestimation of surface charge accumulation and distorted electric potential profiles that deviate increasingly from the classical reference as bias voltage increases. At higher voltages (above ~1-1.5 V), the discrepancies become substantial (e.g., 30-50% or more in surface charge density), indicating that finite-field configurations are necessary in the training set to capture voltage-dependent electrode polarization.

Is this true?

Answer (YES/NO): NO